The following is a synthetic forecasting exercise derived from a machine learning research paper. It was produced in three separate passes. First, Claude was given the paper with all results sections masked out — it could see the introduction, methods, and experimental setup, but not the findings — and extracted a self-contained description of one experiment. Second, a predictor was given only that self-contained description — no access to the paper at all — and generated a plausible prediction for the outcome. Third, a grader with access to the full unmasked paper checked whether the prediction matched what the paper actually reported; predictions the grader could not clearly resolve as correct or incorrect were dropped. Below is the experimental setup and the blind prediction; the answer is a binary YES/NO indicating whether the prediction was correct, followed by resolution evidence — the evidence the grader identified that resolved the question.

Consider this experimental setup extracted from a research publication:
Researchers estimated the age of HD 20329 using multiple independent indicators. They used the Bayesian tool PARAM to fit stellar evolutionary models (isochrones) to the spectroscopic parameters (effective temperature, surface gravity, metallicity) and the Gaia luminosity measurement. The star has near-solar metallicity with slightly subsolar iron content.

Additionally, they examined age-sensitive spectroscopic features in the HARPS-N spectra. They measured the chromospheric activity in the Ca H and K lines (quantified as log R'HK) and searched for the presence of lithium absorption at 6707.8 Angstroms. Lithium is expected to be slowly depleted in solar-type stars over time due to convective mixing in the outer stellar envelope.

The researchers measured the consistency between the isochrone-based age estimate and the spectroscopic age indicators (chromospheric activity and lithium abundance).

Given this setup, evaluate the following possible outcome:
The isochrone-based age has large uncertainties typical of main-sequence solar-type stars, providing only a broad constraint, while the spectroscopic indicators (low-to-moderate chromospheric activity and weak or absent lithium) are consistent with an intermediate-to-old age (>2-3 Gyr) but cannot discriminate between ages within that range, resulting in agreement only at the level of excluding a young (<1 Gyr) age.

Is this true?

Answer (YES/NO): NO